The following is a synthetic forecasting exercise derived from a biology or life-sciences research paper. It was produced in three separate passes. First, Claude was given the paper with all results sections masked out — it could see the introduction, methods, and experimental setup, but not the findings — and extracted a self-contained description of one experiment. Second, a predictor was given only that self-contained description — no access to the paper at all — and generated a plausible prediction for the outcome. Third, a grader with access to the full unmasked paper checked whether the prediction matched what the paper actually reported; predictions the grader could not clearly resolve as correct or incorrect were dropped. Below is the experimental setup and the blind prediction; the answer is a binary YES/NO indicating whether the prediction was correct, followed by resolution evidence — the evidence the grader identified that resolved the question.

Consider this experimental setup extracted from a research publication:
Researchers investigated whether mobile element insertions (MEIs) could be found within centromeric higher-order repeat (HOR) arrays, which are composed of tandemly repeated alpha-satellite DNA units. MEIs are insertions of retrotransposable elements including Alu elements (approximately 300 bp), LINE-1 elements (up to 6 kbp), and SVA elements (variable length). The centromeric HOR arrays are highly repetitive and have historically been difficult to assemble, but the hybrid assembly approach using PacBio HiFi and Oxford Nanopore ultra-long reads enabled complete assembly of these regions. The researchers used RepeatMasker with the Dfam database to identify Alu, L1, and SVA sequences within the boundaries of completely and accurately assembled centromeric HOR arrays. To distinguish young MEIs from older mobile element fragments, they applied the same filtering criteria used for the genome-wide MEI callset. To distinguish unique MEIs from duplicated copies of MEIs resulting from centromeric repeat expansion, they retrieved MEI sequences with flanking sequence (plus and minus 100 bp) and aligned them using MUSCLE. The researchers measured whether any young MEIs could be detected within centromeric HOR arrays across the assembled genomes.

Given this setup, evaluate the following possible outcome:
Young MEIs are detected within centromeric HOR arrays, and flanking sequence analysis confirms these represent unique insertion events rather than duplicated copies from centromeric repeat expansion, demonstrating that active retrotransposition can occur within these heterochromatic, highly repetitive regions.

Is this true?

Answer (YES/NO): NO